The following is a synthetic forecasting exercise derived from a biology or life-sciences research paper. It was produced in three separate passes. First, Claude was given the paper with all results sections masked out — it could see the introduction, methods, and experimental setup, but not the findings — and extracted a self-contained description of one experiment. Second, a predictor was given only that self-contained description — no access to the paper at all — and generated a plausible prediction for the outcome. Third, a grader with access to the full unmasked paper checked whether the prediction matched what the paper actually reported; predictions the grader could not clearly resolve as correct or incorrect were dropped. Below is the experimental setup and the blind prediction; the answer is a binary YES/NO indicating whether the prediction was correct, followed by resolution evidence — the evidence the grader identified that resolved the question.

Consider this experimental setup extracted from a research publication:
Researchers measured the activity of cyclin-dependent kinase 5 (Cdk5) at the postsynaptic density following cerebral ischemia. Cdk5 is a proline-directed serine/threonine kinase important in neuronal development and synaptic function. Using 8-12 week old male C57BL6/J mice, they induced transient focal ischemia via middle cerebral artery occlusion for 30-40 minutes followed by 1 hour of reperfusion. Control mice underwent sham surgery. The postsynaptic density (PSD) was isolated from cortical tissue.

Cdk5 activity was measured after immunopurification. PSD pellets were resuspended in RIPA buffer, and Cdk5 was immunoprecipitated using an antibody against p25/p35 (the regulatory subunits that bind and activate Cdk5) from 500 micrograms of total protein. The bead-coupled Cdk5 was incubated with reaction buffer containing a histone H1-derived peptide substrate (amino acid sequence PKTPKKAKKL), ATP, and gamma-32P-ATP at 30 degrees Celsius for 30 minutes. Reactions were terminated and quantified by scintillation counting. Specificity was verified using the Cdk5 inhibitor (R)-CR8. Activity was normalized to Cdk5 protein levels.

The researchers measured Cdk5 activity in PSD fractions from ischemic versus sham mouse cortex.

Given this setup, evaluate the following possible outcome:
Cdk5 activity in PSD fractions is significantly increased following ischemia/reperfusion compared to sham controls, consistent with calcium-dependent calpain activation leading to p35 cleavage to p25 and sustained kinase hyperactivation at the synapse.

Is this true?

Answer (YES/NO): NO